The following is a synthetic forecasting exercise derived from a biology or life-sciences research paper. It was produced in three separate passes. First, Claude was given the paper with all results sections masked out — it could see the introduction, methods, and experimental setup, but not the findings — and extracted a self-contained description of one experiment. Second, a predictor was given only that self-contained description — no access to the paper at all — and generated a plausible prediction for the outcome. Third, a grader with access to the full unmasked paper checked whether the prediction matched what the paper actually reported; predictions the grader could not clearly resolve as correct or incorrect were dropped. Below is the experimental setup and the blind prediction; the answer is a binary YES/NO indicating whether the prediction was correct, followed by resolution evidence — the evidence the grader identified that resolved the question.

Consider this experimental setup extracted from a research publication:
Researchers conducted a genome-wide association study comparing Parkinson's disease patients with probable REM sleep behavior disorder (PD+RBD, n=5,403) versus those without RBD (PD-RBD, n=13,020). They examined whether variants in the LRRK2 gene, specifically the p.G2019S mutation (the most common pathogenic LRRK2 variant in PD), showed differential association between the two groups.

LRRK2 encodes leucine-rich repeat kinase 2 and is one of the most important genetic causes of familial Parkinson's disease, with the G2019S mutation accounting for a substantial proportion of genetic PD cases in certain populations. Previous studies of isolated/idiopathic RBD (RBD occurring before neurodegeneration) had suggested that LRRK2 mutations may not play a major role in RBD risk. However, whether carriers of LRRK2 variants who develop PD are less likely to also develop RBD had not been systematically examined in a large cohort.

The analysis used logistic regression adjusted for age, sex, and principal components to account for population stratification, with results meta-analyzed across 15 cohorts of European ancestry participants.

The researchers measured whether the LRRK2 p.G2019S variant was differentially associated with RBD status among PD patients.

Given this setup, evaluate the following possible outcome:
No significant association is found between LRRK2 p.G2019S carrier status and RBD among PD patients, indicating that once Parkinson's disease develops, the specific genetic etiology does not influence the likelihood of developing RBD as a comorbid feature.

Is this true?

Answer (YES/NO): NO